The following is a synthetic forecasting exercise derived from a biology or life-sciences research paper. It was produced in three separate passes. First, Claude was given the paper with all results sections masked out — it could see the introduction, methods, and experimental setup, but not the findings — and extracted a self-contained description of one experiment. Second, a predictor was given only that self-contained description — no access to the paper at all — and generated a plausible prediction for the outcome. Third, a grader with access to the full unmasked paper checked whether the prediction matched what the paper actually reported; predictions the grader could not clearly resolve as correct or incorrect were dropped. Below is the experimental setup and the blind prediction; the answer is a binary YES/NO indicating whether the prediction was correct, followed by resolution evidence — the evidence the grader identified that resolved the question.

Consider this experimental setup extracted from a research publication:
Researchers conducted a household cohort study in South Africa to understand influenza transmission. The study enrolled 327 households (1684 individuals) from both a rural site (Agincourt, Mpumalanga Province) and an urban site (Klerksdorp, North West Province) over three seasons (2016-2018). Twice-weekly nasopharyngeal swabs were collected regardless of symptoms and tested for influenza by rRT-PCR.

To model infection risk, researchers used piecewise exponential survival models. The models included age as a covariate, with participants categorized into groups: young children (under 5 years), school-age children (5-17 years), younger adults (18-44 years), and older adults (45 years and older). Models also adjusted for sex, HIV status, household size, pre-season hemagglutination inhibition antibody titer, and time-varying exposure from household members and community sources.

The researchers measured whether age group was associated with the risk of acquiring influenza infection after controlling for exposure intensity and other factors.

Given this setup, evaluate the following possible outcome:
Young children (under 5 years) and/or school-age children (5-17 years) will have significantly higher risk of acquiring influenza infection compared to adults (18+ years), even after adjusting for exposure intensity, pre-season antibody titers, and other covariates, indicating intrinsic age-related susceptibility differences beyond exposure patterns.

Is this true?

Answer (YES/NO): YES